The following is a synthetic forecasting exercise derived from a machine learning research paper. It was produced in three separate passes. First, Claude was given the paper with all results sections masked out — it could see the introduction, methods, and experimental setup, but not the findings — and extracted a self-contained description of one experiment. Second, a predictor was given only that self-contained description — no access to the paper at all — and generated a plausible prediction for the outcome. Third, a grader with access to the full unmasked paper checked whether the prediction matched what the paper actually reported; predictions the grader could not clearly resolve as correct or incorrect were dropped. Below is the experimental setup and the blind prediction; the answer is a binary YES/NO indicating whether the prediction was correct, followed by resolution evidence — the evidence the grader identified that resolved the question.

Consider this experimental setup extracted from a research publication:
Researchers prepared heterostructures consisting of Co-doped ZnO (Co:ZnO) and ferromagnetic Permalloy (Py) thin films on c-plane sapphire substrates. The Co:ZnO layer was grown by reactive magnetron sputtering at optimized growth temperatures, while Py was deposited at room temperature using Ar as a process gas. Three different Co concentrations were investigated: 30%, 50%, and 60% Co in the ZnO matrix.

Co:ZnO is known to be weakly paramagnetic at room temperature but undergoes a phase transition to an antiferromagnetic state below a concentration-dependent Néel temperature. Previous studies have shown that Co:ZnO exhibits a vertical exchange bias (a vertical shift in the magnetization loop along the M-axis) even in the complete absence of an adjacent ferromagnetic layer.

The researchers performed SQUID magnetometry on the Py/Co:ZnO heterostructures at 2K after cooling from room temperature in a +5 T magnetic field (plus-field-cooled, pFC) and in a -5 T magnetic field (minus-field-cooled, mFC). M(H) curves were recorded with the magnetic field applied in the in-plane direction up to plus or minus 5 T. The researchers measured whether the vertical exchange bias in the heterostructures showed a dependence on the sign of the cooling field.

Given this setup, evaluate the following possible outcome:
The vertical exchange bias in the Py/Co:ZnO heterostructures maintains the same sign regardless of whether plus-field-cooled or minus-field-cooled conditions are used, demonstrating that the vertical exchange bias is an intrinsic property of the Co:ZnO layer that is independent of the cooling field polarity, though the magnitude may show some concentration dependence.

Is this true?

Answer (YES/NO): NO